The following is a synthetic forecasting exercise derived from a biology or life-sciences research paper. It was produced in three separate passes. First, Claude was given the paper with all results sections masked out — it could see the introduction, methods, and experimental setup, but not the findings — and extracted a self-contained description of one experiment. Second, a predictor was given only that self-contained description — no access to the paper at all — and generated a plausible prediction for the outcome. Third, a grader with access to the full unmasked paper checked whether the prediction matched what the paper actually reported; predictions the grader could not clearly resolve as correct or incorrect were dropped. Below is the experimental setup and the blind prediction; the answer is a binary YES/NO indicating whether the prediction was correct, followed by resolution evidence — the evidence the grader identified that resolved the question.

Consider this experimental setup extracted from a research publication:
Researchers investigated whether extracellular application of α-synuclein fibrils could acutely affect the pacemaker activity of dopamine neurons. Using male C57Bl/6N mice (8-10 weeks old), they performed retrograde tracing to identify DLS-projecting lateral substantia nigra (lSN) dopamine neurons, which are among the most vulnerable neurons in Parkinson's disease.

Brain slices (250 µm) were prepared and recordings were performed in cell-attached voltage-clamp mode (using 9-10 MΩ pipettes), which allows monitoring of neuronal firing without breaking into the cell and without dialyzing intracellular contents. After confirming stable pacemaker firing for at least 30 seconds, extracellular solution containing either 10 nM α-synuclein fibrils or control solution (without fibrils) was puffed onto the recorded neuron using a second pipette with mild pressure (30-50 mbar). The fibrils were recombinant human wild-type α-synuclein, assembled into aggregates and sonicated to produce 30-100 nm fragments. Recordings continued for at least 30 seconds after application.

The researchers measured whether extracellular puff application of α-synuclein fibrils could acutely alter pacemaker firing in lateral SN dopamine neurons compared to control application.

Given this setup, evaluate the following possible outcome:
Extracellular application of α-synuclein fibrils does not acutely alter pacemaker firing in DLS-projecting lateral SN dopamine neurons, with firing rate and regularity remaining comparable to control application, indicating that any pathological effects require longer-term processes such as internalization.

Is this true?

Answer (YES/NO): NO